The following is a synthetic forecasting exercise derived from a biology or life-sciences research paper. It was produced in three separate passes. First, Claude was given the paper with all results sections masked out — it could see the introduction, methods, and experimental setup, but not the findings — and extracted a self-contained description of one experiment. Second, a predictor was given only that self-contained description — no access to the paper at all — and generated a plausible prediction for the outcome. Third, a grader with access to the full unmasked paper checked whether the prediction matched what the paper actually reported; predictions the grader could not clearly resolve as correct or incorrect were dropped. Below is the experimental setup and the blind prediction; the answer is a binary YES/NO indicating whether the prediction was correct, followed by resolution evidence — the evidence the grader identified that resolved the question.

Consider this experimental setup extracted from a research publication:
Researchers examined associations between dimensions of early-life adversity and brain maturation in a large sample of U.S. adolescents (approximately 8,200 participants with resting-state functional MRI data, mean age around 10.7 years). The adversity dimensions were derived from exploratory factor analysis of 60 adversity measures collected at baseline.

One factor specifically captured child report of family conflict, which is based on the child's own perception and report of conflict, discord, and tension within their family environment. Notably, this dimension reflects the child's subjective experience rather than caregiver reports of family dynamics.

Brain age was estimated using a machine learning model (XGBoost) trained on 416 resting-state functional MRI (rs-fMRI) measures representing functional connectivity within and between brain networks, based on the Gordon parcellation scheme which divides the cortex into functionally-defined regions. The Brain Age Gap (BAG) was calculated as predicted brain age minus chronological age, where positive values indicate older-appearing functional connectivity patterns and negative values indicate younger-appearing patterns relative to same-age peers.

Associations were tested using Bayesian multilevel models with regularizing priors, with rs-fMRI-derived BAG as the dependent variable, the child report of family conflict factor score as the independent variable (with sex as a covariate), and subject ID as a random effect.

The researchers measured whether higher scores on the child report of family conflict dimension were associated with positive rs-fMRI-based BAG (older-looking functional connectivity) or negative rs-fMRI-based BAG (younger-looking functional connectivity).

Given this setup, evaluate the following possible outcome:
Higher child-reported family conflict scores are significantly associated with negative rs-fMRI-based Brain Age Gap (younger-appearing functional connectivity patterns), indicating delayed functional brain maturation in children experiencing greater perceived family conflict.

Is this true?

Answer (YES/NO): NO